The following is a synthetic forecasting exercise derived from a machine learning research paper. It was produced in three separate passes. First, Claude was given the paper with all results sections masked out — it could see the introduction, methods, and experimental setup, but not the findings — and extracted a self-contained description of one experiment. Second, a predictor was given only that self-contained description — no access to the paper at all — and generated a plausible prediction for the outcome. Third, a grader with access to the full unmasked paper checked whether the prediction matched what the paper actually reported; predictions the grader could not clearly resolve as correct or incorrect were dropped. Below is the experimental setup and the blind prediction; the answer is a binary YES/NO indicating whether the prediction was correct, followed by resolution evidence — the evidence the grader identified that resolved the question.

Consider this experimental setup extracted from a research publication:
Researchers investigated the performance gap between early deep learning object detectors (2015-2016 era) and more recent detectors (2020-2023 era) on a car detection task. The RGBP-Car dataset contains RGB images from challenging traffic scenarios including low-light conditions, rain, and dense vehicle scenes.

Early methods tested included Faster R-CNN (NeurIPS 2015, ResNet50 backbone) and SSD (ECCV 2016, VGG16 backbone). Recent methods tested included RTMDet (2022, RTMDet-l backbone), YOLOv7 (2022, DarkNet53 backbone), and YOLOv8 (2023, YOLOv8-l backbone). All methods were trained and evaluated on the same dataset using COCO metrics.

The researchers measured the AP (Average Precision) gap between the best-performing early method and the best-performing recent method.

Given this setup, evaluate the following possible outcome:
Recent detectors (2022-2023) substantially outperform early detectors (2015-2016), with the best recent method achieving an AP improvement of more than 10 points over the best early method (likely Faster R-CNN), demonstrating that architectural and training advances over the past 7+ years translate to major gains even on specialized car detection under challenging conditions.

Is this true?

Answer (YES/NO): YES